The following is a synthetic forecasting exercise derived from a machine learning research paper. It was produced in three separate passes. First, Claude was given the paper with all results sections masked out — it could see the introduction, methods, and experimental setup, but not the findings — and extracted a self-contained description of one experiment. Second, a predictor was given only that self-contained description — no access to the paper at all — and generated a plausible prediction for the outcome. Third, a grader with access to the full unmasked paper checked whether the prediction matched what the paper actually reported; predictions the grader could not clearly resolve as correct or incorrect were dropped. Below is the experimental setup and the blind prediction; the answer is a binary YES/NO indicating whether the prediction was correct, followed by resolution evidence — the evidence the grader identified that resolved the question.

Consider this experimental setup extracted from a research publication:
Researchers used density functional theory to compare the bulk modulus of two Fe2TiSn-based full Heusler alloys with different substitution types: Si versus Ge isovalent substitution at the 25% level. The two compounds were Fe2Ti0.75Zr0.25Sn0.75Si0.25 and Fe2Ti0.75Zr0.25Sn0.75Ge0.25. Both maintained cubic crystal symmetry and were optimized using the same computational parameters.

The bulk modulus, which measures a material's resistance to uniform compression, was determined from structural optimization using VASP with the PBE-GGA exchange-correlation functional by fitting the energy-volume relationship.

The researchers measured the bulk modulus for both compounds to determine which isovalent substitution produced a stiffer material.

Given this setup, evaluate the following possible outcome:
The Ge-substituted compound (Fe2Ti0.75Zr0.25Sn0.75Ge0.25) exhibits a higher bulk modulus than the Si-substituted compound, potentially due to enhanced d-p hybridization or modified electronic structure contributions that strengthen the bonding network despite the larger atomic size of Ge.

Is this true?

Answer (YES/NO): NO